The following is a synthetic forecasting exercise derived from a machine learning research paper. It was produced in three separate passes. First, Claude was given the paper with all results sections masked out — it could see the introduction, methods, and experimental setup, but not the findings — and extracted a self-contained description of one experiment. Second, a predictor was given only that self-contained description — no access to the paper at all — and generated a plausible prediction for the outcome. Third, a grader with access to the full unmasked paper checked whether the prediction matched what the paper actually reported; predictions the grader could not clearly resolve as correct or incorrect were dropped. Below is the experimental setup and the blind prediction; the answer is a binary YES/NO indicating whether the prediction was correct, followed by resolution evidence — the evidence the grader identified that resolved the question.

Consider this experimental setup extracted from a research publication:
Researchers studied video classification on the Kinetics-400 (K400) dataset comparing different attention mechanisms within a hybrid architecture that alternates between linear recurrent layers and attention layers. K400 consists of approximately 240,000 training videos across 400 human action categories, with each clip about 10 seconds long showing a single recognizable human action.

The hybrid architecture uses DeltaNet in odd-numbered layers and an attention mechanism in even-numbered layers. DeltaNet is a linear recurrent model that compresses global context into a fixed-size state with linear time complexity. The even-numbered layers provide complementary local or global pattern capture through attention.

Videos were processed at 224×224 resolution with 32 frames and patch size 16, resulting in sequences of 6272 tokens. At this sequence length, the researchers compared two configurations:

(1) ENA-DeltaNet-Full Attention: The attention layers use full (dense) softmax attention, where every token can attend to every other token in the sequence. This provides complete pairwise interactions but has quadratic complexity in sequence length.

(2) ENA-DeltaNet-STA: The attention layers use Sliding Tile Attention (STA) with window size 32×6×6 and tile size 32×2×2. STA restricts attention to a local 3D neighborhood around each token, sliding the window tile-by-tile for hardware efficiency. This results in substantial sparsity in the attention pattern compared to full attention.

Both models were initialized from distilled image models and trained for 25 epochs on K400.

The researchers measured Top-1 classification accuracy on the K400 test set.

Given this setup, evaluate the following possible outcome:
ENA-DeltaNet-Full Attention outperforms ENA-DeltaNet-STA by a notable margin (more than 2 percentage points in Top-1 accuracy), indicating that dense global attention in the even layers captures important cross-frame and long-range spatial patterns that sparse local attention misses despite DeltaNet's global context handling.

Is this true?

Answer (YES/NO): NO